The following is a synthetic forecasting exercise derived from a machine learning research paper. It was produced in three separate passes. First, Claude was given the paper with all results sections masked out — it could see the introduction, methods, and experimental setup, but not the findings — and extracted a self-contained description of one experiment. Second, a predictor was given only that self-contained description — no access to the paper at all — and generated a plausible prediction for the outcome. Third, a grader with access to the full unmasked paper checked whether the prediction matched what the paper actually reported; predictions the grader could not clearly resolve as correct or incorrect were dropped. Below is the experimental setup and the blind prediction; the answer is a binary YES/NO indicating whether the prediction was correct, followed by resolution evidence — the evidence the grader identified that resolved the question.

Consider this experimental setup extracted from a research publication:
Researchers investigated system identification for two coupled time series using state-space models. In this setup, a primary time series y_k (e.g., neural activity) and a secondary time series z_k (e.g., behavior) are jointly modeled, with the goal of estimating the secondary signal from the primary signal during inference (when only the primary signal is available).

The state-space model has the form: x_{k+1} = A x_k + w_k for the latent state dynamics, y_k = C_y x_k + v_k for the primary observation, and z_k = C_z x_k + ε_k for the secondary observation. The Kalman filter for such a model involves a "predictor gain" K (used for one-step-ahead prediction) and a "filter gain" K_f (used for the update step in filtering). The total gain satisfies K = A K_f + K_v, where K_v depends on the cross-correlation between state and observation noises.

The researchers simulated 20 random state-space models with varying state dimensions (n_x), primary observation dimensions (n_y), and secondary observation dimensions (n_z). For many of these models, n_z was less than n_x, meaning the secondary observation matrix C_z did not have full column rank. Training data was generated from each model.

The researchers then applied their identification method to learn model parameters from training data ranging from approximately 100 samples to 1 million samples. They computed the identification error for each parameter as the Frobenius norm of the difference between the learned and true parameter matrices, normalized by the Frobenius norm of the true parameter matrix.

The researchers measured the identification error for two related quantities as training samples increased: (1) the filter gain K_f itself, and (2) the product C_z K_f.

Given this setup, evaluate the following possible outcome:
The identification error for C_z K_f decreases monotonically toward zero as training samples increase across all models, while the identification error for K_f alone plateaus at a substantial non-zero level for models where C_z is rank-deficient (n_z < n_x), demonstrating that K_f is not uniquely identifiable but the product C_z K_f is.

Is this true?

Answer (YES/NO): YES